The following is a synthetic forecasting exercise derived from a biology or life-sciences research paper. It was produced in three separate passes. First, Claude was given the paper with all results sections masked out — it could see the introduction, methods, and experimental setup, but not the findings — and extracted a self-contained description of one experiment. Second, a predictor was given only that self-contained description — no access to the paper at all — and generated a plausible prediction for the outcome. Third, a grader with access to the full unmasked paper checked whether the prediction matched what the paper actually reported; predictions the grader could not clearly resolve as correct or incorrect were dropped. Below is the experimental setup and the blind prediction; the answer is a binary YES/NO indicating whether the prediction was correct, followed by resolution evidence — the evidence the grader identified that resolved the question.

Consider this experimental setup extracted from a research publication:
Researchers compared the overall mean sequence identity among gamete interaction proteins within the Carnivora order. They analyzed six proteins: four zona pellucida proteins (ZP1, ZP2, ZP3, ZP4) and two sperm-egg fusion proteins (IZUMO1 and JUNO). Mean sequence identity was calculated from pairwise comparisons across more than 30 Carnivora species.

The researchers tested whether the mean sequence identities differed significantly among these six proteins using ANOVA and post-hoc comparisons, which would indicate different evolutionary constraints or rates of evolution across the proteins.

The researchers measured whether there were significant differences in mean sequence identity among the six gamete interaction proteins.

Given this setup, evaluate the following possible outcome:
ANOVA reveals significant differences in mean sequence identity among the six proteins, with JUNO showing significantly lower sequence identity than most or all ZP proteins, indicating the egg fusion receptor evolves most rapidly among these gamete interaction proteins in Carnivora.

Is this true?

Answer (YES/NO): NO